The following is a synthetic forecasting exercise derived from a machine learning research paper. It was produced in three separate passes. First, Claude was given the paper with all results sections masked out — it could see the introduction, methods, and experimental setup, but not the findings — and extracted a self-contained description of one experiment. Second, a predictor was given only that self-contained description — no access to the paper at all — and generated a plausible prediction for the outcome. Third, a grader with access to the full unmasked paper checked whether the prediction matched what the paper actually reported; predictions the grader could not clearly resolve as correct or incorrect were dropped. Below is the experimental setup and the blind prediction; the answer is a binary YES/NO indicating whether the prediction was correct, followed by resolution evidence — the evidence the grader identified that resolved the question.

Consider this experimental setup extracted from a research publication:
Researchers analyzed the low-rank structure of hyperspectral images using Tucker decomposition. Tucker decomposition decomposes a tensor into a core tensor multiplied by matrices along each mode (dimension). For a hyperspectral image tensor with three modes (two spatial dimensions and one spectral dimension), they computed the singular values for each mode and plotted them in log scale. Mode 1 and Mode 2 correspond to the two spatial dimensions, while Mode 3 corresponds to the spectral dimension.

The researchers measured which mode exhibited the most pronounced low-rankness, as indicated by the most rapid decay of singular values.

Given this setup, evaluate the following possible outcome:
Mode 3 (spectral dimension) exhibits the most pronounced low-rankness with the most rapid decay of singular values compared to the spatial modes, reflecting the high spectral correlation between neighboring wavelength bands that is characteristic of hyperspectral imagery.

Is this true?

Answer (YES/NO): YES